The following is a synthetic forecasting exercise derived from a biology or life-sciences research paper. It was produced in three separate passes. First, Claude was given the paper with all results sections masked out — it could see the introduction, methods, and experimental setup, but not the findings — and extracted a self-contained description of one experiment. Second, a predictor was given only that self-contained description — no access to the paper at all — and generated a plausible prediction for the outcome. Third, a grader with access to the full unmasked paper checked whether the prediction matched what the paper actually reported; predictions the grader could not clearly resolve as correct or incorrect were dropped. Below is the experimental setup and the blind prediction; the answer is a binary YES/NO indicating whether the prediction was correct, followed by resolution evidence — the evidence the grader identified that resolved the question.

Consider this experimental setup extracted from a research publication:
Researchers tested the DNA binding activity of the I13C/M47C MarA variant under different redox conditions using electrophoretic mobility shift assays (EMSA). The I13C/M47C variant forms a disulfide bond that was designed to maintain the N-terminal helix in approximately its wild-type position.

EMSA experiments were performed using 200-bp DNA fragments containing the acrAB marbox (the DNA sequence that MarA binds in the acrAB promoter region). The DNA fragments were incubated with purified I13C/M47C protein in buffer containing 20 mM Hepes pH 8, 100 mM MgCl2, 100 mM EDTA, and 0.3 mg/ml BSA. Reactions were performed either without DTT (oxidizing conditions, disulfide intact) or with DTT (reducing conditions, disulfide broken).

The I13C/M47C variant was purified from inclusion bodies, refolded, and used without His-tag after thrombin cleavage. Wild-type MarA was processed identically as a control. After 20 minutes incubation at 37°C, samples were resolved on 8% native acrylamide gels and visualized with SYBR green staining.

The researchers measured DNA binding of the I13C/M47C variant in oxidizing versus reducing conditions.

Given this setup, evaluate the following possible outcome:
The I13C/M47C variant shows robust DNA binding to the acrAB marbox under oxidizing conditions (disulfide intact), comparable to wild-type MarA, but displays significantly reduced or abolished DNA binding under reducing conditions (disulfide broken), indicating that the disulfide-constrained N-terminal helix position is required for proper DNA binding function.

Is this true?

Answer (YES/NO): NO